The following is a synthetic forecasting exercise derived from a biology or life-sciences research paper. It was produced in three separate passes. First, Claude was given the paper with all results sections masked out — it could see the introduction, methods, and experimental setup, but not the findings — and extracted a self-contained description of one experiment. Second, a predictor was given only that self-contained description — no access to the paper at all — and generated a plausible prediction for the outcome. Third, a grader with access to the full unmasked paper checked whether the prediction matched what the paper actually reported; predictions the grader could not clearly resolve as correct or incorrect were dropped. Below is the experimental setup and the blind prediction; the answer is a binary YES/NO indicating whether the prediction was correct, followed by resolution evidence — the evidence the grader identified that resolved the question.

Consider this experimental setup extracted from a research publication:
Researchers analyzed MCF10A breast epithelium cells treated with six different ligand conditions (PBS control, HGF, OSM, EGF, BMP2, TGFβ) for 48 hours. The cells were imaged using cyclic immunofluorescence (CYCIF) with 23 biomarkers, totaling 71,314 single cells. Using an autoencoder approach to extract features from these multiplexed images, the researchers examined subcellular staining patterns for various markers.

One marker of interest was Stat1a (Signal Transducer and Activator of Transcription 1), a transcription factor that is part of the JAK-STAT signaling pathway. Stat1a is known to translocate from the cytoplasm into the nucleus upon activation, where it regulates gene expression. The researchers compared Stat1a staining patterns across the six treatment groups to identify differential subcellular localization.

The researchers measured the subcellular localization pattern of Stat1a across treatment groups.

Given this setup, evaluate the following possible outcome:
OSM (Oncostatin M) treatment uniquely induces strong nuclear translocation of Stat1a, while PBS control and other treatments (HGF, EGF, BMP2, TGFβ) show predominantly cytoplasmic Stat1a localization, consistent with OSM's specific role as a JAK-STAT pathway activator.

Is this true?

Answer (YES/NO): NO